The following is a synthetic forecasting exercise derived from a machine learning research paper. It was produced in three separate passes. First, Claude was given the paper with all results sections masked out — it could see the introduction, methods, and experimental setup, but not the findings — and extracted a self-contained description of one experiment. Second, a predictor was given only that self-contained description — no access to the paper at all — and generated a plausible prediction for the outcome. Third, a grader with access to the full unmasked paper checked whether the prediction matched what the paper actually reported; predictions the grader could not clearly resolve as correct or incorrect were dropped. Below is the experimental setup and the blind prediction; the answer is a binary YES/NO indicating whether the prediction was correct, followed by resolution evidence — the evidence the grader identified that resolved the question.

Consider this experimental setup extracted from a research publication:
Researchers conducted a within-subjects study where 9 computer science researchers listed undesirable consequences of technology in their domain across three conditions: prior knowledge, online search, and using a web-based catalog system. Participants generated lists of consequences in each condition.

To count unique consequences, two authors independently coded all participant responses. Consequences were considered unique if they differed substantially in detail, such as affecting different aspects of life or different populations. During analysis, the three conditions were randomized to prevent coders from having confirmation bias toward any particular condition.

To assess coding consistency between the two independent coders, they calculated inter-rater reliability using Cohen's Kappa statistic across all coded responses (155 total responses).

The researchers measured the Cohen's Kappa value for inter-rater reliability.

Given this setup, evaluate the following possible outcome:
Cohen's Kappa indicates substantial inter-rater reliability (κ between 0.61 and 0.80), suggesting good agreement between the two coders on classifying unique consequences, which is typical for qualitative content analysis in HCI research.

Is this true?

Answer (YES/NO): NO